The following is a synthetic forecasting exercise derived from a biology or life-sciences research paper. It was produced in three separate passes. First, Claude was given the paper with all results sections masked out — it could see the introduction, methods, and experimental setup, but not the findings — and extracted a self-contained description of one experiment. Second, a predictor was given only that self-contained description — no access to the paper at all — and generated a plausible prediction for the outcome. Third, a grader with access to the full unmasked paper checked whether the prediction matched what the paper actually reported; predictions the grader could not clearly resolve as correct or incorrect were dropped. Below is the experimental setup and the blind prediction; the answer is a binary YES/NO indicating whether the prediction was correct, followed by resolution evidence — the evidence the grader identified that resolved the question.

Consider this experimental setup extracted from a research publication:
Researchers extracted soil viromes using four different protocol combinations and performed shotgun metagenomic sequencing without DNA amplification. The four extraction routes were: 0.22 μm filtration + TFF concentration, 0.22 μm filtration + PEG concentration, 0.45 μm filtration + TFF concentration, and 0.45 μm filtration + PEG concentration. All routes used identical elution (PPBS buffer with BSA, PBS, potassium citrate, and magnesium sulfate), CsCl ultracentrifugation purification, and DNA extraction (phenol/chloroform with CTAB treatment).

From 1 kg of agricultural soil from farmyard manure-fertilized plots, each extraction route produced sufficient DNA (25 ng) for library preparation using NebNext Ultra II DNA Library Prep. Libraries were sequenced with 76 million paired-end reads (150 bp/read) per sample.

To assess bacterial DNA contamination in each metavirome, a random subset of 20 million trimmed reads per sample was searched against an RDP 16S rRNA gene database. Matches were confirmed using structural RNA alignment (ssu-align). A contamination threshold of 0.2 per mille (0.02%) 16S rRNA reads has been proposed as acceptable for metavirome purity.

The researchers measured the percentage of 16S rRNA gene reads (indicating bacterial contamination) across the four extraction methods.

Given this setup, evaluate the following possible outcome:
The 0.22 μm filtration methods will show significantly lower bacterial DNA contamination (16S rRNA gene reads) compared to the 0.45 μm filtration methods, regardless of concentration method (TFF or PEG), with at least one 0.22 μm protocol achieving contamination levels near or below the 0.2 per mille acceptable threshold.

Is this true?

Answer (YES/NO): YES